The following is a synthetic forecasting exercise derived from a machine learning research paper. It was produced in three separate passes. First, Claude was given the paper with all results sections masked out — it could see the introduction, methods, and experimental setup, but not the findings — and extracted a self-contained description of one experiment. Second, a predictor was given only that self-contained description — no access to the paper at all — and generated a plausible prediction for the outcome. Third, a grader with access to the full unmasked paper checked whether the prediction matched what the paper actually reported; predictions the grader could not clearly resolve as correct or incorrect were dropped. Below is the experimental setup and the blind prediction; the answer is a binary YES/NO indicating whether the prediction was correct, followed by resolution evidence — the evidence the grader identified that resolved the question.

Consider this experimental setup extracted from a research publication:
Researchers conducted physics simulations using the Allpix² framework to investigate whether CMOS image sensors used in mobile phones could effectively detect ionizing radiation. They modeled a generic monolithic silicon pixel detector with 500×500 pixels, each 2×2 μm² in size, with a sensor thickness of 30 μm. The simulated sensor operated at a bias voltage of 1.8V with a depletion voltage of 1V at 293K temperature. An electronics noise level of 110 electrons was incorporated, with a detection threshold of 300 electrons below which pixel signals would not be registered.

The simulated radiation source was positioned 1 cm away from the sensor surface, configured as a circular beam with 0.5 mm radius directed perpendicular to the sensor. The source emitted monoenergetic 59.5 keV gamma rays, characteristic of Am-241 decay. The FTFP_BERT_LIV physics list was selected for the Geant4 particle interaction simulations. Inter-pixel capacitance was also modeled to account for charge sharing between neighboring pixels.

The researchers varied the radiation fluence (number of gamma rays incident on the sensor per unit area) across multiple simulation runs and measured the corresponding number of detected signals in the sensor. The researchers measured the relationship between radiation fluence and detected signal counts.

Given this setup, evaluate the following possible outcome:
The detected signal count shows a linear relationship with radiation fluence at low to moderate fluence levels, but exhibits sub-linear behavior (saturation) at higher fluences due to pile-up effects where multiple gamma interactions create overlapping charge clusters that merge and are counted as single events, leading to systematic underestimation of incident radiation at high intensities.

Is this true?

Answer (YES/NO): NO